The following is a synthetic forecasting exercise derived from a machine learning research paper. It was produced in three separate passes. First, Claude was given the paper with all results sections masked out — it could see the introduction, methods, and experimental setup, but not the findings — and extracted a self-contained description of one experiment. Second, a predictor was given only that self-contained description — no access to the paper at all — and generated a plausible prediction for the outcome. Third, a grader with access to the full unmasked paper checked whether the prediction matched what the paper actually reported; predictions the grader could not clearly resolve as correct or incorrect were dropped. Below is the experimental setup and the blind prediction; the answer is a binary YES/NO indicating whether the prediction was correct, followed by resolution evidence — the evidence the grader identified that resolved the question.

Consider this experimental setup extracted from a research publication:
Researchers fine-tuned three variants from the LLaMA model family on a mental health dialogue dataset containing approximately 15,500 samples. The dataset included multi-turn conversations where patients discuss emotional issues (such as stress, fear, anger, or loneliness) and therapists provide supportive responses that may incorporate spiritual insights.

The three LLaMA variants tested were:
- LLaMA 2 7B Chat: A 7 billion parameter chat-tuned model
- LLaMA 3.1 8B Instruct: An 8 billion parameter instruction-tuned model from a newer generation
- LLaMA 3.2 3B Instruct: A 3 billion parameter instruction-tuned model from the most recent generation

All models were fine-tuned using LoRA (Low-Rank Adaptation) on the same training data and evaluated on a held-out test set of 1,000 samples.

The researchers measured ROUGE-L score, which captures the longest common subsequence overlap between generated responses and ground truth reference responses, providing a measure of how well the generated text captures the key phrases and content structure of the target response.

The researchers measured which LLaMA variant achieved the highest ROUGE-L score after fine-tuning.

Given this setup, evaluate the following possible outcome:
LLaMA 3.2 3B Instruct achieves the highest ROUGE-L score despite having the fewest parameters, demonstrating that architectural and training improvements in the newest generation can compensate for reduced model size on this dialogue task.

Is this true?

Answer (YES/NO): YES